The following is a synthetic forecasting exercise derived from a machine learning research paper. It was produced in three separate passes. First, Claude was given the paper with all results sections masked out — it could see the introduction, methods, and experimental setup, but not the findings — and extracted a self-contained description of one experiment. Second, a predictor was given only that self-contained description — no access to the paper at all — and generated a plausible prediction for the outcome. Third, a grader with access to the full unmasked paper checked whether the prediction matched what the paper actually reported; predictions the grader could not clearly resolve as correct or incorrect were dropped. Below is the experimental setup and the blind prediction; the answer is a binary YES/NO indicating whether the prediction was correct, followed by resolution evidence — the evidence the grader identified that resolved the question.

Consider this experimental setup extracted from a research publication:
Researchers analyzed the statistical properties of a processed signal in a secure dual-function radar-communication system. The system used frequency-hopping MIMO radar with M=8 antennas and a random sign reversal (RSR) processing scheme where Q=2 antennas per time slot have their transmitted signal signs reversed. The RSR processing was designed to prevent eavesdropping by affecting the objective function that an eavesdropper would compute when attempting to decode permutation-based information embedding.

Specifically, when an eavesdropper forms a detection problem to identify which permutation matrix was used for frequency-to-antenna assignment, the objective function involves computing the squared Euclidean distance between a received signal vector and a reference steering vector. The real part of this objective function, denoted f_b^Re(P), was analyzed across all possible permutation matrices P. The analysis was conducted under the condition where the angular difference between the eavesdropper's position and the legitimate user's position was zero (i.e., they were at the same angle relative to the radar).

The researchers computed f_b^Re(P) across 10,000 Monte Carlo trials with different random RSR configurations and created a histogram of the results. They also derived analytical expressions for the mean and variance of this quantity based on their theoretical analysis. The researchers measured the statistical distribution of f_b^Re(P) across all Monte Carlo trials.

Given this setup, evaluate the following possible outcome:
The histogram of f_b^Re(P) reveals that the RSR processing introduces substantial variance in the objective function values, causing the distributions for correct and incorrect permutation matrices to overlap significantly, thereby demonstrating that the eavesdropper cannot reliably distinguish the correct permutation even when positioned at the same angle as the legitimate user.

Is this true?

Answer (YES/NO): NO